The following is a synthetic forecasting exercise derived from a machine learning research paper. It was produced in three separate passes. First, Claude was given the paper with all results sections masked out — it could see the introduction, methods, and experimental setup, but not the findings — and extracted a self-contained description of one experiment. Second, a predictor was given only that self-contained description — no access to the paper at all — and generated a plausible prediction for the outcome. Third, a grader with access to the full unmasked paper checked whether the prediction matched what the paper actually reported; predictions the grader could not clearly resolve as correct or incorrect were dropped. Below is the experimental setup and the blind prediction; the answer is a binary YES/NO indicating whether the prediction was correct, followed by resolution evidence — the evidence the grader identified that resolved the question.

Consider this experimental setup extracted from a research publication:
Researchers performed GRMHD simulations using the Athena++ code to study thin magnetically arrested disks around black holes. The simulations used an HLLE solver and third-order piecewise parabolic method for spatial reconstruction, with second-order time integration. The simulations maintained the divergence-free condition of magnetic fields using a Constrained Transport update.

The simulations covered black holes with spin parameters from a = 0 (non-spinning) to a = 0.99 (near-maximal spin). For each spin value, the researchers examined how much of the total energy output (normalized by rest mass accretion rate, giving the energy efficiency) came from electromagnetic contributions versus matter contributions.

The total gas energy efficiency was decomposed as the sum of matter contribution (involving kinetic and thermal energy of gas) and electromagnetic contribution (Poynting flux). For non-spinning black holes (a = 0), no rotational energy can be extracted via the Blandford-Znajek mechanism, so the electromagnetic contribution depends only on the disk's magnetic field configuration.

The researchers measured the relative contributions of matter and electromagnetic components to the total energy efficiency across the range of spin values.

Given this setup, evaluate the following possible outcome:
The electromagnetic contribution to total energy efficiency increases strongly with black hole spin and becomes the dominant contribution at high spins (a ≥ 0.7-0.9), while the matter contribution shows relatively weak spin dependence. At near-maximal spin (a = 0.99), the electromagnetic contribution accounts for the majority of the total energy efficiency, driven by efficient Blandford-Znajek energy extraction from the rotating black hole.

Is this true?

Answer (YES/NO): NO